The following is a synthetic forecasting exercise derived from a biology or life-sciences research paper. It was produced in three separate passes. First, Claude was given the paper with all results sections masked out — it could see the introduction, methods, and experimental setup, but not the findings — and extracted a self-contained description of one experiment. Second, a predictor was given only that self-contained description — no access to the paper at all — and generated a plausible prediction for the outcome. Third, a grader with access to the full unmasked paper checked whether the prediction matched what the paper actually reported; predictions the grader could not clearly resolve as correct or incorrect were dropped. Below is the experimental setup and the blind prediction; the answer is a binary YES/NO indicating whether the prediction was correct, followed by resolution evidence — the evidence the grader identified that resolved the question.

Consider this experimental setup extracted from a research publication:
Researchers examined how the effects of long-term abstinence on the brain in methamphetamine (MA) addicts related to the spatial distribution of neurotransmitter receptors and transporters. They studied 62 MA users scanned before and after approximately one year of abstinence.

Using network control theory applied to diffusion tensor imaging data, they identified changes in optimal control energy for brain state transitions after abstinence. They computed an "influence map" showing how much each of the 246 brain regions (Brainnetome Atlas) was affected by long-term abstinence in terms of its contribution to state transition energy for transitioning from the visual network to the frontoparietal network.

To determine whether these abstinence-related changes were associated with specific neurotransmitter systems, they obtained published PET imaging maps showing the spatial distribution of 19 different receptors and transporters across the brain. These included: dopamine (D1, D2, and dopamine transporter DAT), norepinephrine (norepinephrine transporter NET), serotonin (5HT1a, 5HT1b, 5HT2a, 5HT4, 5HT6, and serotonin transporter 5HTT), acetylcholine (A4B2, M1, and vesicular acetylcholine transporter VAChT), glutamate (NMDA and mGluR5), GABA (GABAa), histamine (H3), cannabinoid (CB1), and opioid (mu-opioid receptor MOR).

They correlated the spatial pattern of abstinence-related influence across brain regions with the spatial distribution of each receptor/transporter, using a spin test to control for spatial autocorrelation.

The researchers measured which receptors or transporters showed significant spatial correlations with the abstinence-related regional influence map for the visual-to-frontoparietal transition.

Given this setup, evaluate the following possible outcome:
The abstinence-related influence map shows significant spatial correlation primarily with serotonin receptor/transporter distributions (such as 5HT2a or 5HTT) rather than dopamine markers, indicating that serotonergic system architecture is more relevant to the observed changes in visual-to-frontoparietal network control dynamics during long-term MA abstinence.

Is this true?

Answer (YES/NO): NO